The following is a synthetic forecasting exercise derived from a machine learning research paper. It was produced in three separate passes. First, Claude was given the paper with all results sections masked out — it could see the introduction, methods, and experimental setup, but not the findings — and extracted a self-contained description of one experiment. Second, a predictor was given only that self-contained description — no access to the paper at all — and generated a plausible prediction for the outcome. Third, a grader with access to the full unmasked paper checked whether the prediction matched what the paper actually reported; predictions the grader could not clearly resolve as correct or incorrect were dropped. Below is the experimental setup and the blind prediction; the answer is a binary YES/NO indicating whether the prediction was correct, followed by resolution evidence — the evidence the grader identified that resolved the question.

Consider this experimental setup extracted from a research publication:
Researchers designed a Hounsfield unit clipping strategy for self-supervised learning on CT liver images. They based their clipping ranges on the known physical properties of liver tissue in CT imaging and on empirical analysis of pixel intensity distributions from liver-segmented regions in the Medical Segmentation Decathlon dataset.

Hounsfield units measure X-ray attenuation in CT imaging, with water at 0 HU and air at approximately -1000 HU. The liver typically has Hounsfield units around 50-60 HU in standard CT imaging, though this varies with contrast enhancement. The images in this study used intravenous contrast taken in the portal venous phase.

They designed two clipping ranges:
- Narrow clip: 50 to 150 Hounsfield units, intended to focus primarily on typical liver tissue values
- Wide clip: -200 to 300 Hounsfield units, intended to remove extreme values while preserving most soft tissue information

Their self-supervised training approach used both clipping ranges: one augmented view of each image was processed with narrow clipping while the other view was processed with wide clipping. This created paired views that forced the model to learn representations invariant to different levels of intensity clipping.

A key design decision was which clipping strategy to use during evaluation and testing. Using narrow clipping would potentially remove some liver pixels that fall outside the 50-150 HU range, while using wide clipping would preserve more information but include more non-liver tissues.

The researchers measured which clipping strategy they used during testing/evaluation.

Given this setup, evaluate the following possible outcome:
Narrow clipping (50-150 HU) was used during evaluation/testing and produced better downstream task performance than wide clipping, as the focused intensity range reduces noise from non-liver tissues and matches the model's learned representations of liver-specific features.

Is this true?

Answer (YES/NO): NO